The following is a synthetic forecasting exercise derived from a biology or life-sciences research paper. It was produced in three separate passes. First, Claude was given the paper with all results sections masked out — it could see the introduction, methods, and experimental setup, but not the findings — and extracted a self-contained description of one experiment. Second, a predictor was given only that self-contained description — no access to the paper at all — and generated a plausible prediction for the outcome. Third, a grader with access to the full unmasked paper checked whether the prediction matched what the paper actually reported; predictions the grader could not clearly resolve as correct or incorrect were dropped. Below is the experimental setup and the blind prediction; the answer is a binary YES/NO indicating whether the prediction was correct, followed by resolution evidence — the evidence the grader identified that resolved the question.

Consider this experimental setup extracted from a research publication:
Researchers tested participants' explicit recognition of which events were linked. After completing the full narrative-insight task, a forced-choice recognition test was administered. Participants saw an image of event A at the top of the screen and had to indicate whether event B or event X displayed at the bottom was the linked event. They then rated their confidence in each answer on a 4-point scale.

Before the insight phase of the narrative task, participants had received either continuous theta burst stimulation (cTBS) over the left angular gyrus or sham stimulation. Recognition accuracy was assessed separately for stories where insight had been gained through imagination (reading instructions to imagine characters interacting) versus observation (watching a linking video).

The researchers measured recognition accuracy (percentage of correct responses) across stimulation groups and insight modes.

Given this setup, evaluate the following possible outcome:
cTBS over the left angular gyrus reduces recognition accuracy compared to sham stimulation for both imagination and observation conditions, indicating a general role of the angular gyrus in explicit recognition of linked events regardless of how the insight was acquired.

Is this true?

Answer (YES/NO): NO